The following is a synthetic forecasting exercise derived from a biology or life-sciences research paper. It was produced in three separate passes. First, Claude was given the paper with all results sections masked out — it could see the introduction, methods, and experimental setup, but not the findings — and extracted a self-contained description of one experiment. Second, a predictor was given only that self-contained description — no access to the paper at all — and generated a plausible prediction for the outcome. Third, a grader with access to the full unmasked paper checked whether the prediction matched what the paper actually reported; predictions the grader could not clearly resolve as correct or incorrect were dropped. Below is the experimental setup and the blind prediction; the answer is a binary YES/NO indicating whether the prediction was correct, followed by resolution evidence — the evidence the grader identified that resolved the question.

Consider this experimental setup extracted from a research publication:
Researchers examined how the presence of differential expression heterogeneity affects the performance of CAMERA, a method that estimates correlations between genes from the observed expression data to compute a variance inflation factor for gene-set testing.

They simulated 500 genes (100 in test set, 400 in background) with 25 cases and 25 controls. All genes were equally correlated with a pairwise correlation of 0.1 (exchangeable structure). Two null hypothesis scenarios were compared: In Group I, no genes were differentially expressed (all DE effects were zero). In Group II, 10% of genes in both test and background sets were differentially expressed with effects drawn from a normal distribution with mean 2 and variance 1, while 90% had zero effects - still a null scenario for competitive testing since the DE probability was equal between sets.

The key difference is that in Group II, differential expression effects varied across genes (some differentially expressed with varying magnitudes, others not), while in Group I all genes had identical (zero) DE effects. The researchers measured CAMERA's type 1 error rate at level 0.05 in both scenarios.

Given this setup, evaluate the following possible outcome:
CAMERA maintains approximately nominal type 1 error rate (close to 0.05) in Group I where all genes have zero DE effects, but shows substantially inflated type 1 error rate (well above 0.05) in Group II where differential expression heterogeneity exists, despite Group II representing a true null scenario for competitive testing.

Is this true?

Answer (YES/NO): NO